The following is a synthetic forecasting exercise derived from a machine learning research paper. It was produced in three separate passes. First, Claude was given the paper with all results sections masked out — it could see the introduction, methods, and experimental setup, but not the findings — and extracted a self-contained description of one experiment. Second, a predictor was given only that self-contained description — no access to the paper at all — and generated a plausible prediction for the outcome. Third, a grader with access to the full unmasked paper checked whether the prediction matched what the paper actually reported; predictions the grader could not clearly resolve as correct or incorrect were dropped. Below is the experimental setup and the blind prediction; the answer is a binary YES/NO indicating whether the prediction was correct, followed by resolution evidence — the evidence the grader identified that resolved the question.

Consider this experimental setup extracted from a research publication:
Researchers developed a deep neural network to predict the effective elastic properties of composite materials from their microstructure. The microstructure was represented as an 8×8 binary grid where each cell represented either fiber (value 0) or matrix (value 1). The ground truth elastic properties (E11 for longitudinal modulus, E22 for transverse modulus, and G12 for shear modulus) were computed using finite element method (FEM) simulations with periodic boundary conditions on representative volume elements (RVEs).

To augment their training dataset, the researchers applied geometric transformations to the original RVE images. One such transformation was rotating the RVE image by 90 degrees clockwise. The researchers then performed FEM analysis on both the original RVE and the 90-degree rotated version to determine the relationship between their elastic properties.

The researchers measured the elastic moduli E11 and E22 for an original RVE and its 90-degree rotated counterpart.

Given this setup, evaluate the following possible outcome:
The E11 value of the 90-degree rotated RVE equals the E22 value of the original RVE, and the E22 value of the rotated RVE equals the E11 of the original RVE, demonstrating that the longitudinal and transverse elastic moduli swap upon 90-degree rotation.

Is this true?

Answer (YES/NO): YES